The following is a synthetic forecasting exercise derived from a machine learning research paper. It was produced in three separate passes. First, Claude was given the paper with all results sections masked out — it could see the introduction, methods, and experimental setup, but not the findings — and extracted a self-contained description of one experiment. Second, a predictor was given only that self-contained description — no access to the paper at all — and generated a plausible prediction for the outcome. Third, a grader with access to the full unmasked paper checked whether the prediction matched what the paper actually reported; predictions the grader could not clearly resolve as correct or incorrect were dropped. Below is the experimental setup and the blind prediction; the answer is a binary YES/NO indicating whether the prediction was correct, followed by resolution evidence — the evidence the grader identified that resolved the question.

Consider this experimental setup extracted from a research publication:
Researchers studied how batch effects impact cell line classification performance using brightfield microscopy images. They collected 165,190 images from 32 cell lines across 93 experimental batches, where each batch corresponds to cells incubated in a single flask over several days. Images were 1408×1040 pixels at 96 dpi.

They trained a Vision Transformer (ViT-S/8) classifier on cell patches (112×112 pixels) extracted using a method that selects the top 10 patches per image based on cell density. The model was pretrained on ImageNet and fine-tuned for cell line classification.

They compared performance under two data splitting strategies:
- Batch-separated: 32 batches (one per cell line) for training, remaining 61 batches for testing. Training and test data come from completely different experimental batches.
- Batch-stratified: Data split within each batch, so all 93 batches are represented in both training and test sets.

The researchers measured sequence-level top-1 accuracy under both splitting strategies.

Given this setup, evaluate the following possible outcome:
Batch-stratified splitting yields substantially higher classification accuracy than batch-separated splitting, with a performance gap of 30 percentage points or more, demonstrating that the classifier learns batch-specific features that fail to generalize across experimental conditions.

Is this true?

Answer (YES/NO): NO